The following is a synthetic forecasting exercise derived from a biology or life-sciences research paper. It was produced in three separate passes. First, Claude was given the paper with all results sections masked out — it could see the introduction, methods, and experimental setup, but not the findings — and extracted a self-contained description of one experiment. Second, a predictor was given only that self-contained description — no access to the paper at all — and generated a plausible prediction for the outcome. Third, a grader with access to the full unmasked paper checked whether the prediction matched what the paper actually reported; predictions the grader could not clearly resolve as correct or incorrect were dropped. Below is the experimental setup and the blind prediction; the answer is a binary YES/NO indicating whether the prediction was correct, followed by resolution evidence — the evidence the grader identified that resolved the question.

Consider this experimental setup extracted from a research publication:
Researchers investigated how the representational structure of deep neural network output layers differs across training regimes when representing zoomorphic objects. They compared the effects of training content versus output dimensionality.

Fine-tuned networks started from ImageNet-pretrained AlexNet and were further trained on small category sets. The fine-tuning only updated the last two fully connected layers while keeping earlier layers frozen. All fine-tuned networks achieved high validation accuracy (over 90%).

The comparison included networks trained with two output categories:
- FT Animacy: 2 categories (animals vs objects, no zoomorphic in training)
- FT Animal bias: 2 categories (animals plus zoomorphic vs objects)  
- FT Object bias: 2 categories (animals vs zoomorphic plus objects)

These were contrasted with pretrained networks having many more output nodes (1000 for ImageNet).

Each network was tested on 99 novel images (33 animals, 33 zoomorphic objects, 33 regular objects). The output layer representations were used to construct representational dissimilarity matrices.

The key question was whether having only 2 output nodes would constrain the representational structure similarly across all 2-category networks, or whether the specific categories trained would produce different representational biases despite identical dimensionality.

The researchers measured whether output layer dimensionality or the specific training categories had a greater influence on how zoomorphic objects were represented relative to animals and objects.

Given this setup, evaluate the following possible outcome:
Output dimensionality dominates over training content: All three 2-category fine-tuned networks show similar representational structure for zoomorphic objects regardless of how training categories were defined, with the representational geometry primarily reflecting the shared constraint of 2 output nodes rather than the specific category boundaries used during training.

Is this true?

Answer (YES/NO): NO